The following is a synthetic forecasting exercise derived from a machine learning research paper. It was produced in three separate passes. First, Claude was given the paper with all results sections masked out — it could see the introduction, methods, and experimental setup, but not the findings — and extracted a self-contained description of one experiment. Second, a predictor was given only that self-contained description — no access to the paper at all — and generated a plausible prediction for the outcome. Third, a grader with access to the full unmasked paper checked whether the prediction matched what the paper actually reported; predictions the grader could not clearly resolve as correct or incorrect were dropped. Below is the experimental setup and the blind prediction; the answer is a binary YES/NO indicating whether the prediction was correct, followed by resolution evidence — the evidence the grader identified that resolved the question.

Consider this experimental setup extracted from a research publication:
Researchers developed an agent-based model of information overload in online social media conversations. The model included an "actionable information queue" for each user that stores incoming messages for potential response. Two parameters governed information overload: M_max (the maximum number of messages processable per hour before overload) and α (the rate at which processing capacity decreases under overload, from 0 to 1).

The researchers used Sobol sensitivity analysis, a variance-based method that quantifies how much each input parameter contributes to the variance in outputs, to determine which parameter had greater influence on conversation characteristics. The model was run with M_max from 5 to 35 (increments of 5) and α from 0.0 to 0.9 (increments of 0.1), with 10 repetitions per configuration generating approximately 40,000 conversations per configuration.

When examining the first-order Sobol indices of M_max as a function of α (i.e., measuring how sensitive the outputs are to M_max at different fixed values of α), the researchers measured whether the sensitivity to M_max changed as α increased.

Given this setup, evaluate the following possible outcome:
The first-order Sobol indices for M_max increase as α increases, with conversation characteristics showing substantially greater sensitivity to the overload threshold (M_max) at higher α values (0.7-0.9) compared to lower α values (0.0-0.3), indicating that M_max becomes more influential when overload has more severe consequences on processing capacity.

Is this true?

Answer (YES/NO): NO